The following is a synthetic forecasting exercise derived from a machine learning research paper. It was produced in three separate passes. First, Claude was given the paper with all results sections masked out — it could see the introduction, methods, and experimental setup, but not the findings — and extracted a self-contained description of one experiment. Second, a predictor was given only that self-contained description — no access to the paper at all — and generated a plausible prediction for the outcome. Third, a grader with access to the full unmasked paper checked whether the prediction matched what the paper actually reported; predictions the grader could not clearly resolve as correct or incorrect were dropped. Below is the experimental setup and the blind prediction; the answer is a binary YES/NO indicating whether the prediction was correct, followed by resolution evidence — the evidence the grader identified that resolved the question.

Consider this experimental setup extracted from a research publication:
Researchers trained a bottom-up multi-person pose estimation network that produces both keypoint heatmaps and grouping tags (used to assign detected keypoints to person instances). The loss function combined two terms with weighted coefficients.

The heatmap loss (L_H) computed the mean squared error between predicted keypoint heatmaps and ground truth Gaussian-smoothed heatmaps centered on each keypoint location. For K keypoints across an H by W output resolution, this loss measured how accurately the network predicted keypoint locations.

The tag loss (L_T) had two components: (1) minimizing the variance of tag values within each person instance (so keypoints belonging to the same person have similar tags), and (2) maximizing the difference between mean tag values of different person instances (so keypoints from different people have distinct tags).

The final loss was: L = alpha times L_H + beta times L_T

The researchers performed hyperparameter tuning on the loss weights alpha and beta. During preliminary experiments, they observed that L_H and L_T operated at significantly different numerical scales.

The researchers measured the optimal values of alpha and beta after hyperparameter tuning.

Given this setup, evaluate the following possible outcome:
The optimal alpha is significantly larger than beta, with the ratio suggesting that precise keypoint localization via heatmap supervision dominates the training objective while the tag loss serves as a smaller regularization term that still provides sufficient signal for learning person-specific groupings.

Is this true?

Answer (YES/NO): YES